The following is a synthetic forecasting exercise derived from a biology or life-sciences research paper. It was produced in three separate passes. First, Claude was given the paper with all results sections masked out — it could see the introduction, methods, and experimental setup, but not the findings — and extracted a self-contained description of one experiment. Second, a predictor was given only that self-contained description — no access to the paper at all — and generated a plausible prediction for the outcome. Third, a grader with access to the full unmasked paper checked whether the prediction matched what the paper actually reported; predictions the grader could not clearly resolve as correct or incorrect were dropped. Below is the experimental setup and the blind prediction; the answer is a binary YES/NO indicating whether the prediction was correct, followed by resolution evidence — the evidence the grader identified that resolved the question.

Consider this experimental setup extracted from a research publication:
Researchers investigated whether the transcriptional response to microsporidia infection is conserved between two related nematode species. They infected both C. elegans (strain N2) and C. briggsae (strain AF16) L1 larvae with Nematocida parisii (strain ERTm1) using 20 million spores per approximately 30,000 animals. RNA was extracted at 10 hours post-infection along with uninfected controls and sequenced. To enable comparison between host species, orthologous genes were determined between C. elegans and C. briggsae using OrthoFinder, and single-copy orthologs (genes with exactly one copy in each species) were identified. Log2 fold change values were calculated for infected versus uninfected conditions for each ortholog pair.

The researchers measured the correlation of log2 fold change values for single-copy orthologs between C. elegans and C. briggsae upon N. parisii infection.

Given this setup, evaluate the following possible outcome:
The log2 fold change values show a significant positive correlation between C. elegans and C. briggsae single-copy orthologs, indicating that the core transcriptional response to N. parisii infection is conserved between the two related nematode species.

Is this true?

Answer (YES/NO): YES